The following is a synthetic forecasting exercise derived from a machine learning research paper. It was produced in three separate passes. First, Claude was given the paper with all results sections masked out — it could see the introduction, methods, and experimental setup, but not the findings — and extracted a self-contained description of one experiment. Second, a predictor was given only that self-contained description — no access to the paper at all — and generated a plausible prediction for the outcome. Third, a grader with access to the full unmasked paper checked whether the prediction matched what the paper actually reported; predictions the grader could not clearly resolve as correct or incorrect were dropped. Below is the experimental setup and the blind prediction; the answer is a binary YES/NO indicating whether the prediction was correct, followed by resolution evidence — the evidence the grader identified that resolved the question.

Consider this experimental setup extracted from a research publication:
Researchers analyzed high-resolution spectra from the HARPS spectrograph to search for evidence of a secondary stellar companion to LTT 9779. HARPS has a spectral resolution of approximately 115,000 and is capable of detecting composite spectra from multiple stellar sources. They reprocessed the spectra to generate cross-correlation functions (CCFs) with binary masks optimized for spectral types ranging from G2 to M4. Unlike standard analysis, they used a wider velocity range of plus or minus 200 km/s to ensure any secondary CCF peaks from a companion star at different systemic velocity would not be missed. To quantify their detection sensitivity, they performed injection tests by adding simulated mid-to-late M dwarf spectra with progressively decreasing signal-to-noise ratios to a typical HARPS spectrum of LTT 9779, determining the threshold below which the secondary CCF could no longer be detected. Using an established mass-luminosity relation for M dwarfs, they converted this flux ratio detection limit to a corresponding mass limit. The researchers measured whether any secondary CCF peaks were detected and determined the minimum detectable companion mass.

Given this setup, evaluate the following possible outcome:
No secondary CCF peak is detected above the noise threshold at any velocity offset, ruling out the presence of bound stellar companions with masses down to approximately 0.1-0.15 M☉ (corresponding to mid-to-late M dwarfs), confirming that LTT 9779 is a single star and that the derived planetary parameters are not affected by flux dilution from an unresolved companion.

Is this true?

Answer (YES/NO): NO